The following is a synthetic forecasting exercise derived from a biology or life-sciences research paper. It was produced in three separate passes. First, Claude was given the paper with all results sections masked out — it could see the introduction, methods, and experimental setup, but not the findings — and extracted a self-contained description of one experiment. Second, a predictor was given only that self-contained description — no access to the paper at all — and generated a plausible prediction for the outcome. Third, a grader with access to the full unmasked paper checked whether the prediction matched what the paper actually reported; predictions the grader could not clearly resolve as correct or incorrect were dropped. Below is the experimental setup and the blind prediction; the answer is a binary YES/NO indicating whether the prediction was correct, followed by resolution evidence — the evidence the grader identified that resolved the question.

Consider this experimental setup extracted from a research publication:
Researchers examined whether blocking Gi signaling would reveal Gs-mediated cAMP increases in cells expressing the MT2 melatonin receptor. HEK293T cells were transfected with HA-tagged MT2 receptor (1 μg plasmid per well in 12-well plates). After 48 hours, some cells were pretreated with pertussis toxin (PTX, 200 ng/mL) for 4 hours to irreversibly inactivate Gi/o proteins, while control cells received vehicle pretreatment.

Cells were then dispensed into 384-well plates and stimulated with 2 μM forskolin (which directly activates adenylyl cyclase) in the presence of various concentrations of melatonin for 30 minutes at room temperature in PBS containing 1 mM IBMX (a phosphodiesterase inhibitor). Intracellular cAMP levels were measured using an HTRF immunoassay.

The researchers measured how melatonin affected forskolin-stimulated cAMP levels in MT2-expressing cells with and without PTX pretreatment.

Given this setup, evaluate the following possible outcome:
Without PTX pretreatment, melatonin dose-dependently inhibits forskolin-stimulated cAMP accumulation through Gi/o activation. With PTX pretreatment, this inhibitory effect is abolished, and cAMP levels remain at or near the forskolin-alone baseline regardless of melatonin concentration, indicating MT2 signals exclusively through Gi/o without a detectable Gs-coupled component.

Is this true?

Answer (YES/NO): YES